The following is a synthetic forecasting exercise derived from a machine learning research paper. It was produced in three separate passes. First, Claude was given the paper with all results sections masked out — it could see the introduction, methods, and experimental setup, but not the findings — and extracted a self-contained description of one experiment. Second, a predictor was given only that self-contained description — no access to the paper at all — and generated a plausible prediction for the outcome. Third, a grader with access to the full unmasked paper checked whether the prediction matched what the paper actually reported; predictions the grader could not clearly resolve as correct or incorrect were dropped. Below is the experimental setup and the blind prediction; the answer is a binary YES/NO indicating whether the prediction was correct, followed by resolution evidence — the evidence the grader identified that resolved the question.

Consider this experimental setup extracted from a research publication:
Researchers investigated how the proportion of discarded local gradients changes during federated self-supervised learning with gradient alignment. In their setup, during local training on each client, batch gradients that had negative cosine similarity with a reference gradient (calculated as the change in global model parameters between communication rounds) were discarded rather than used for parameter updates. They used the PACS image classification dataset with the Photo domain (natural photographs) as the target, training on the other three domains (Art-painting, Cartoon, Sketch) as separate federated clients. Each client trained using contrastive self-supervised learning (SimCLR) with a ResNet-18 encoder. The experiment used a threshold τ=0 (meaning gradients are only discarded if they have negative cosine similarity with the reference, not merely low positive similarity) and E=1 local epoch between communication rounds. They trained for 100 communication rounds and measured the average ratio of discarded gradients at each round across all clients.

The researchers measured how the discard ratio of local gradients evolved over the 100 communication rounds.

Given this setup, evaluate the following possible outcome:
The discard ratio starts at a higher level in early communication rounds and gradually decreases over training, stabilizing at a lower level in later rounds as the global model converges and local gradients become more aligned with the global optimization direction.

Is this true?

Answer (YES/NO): YES